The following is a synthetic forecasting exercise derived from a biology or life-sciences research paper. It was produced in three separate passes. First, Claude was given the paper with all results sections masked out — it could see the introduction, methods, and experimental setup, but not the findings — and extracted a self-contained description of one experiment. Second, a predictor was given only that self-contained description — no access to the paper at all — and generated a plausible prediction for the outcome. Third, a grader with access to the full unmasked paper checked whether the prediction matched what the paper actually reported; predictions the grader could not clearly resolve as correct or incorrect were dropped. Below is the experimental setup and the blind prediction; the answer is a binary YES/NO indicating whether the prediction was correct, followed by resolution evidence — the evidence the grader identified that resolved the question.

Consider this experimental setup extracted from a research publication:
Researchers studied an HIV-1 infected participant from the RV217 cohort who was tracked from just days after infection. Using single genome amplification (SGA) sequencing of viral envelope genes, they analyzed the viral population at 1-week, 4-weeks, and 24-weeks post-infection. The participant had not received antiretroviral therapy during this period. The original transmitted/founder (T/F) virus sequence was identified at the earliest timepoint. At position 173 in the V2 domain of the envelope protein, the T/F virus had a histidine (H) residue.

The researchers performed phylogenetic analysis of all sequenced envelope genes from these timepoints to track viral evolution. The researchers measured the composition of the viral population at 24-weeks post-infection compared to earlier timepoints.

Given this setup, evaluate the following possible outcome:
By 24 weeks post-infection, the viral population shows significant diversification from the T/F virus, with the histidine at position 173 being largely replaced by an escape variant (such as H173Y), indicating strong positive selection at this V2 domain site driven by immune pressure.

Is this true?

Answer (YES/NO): YES